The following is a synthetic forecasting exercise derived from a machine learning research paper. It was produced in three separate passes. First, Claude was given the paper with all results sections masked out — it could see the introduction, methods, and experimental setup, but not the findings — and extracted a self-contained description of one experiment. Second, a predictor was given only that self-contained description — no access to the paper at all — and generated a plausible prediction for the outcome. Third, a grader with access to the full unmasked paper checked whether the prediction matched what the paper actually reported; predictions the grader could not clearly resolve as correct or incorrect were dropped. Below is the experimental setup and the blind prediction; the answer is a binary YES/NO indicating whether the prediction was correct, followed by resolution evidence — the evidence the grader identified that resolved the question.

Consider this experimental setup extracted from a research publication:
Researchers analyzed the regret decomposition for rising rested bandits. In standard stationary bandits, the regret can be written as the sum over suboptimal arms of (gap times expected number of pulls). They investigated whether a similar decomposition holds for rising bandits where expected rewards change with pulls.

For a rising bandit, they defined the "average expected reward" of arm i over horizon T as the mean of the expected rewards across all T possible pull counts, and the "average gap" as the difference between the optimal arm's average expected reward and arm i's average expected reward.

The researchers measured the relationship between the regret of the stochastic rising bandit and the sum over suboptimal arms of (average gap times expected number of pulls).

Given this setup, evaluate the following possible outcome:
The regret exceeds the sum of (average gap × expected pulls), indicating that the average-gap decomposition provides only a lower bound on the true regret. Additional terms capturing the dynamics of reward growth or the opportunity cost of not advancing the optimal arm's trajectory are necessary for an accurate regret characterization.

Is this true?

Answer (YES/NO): YES